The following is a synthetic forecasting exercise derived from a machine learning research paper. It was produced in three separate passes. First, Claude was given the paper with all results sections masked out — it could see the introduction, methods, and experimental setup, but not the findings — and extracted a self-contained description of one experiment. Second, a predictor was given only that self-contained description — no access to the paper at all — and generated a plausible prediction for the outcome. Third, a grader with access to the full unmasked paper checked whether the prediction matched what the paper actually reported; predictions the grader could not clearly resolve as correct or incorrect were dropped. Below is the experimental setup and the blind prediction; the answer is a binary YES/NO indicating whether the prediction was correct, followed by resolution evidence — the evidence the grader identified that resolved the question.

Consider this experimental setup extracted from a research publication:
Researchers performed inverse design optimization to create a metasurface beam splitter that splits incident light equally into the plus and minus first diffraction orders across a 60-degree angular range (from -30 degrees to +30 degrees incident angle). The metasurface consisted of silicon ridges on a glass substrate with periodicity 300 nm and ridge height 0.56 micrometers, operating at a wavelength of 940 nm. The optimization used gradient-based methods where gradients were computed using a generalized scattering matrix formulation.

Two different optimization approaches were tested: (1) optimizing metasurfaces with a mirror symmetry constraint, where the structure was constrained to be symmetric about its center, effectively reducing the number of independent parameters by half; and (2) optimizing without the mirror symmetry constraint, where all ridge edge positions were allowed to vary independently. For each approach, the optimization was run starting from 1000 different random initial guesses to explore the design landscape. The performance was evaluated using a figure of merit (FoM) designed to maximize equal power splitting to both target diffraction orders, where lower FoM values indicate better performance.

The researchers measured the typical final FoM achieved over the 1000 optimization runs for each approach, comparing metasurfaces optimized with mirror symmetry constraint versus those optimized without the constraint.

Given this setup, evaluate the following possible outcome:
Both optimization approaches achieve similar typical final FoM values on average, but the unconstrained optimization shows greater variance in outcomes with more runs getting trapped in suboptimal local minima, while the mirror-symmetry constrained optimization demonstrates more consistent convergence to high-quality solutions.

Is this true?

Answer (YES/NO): NO